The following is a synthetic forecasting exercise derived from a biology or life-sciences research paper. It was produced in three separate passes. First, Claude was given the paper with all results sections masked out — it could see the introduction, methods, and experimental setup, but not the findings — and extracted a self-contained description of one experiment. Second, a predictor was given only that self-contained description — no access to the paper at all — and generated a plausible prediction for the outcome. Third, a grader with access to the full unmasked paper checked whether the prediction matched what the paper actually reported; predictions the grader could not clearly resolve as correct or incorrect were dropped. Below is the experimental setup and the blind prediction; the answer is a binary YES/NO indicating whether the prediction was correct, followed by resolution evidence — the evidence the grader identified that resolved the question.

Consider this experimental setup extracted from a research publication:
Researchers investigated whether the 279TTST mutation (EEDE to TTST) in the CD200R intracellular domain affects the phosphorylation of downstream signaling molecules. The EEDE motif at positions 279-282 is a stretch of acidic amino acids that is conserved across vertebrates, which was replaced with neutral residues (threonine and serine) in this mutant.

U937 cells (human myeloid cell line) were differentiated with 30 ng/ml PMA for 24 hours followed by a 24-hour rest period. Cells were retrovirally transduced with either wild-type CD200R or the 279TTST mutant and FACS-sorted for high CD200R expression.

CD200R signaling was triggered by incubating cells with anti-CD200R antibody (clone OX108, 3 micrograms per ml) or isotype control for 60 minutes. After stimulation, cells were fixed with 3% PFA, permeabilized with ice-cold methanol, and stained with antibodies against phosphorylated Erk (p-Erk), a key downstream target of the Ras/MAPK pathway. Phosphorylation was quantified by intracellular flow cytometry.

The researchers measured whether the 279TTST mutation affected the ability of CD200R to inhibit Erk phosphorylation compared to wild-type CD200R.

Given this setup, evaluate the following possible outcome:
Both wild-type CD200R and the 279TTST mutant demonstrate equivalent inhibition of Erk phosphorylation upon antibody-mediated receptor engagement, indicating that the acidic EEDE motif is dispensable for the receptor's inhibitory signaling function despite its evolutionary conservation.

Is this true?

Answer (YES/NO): NO